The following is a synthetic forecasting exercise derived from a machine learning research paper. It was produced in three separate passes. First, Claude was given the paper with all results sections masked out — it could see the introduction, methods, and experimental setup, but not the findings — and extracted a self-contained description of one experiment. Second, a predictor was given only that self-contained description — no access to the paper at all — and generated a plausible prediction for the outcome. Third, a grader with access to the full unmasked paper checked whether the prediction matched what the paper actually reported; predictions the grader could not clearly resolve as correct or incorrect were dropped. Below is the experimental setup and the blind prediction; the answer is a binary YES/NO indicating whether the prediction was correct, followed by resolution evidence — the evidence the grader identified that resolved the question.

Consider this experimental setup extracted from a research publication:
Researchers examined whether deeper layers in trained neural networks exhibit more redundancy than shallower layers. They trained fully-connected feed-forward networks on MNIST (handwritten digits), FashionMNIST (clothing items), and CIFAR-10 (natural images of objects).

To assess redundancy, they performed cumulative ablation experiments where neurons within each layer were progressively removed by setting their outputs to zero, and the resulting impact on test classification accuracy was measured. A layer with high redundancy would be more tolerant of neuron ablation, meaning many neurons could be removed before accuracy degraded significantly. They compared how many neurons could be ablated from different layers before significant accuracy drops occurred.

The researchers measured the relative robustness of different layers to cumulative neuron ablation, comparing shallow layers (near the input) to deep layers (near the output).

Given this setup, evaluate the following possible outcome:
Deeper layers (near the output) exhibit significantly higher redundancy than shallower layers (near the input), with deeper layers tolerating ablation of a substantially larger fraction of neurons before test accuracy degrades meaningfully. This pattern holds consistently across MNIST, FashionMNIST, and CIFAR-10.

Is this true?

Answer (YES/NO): YES